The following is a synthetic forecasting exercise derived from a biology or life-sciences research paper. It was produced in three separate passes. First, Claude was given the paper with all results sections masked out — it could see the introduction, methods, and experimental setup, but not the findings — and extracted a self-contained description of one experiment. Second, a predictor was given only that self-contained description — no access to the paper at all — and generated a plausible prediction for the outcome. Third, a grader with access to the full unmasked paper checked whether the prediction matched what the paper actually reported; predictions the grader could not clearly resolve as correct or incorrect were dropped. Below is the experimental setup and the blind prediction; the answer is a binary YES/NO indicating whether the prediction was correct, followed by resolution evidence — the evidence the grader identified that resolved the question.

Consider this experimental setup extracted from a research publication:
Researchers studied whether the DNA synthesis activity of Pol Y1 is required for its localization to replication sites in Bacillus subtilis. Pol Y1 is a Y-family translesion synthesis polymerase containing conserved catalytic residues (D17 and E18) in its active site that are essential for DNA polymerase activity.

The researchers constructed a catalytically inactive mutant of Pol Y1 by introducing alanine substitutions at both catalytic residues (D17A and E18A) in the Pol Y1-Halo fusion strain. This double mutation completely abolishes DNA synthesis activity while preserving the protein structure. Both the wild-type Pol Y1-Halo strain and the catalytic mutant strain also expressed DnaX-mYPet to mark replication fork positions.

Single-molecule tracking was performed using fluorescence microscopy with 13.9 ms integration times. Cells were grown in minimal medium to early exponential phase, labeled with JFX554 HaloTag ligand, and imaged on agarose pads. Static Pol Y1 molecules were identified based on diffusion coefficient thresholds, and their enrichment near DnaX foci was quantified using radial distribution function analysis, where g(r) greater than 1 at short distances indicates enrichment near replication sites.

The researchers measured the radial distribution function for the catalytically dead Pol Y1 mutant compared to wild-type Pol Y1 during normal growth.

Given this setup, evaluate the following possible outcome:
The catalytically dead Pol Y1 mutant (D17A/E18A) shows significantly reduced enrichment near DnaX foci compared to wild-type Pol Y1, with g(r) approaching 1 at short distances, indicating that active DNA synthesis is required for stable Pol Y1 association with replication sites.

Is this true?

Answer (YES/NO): NO